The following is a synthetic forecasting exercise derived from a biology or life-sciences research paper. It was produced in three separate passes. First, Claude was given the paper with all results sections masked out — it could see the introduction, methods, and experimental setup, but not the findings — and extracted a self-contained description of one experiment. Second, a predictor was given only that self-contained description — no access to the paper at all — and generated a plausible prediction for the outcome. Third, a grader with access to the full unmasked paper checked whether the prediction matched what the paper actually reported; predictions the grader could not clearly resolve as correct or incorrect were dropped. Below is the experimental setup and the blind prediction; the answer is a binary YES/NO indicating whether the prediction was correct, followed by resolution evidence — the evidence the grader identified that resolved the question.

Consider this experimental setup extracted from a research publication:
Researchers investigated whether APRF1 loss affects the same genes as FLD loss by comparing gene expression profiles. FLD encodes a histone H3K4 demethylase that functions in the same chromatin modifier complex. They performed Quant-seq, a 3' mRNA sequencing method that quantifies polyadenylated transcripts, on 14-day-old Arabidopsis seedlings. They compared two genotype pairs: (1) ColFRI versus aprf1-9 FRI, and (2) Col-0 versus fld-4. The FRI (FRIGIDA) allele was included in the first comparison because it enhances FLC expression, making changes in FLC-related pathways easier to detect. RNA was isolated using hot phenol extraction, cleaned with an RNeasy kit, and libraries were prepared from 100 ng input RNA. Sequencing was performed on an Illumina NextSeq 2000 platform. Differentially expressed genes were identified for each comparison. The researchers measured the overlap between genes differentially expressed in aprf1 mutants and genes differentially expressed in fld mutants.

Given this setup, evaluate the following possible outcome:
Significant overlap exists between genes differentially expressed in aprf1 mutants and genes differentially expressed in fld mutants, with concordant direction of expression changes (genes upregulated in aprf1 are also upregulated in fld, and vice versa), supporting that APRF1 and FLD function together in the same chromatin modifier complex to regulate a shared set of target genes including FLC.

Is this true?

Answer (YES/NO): YES